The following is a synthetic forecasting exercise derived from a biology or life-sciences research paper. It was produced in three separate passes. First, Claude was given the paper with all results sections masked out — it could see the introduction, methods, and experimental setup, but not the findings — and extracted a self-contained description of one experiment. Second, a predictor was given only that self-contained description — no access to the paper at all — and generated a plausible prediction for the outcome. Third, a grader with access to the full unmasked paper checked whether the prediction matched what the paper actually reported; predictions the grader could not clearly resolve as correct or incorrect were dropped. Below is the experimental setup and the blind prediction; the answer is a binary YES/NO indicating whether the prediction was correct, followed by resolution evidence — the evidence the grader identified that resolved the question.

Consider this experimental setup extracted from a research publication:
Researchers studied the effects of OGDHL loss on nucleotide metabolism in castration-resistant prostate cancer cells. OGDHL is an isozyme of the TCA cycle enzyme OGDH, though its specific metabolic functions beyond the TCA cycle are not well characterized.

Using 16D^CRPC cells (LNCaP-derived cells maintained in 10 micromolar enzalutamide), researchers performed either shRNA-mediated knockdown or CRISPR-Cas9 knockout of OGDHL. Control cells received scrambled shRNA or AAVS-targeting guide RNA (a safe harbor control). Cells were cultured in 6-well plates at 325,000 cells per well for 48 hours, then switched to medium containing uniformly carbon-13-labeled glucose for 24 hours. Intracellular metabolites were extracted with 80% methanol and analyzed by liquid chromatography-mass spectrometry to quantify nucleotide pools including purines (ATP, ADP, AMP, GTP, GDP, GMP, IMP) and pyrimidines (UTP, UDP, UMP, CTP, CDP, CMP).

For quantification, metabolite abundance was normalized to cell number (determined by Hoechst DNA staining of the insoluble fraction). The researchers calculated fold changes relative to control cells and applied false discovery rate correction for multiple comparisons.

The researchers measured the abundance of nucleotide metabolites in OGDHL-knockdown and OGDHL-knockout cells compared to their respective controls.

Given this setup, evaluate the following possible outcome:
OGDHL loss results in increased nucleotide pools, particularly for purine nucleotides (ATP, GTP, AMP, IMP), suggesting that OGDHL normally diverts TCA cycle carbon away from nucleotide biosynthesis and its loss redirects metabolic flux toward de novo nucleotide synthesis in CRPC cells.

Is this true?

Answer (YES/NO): NO